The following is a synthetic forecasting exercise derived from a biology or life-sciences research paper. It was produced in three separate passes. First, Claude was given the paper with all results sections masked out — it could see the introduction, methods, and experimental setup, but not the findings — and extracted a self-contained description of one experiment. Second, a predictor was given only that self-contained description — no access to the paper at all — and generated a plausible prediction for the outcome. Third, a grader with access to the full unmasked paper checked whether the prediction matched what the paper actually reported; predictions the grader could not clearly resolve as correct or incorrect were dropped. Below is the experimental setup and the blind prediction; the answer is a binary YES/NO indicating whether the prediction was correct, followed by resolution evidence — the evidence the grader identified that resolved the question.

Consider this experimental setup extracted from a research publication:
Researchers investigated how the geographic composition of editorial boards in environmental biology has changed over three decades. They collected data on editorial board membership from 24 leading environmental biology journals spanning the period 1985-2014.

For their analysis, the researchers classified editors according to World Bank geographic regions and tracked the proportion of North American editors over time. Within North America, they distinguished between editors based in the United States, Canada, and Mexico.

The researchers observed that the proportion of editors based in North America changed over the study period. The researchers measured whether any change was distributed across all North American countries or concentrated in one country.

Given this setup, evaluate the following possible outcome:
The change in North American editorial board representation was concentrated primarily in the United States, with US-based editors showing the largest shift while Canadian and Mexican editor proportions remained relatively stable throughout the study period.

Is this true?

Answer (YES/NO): YES